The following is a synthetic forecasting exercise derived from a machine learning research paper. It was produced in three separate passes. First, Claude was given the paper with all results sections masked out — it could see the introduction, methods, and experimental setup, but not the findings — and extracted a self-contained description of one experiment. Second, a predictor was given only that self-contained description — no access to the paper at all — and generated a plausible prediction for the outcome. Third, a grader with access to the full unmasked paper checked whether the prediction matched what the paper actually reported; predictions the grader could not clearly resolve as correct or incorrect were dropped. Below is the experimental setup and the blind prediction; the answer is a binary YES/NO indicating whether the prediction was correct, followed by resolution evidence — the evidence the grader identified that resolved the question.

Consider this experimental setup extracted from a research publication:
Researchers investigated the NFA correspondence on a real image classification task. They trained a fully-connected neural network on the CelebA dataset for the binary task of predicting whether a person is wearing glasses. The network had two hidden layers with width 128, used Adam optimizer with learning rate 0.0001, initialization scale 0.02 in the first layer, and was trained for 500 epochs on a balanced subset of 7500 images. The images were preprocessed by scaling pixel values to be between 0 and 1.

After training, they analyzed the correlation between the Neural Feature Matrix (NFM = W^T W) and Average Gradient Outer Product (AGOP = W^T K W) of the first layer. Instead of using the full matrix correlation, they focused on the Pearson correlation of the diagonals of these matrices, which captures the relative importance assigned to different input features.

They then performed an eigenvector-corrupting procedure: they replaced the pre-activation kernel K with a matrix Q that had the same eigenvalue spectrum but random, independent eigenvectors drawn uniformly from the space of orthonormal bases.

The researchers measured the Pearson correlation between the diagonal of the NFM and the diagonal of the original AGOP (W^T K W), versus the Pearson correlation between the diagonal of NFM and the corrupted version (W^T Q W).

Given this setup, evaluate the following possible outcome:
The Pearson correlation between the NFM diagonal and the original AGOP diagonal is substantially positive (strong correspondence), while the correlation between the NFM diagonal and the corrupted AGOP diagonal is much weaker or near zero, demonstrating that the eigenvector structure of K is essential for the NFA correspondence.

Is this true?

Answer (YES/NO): YES